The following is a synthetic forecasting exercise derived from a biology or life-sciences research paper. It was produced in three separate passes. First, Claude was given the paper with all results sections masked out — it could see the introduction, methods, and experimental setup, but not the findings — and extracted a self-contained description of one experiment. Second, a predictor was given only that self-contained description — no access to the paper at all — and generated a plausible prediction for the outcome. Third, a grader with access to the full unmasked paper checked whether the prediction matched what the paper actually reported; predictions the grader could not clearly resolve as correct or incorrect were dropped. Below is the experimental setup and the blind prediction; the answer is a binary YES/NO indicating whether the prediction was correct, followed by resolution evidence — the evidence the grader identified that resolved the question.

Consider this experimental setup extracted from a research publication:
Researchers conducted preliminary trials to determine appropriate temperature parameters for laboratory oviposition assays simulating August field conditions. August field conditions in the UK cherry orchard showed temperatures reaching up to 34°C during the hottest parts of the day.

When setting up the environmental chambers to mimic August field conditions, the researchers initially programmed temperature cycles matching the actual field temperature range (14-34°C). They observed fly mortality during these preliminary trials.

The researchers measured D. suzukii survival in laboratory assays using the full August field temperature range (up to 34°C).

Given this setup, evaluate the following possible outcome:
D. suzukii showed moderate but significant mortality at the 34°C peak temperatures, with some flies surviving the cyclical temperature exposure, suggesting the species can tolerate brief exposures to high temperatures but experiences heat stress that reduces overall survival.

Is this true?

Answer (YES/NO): NO